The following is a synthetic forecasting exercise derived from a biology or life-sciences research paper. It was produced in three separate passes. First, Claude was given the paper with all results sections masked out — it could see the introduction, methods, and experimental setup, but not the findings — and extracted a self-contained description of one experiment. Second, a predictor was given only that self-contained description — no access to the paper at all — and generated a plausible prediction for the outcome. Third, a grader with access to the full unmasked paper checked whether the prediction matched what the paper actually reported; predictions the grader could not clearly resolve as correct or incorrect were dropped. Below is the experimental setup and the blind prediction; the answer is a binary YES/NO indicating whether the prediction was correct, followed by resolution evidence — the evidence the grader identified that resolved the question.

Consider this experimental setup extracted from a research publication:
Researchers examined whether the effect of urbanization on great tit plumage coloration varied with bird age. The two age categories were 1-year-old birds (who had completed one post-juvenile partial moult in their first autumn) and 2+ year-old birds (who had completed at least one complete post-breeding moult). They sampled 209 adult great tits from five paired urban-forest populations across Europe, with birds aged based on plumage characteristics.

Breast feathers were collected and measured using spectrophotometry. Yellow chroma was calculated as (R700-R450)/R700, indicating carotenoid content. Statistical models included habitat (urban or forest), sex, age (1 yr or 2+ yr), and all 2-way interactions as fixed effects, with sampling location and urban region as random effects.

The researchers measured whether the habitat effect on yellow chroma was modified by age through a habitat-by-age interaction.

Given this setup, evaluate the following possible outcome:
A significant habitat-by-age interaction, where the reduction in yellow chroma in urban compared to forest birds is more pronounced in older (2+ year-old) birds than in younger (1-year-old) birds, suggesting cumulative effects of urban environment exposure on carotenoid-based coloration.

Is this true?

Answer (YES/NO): NO